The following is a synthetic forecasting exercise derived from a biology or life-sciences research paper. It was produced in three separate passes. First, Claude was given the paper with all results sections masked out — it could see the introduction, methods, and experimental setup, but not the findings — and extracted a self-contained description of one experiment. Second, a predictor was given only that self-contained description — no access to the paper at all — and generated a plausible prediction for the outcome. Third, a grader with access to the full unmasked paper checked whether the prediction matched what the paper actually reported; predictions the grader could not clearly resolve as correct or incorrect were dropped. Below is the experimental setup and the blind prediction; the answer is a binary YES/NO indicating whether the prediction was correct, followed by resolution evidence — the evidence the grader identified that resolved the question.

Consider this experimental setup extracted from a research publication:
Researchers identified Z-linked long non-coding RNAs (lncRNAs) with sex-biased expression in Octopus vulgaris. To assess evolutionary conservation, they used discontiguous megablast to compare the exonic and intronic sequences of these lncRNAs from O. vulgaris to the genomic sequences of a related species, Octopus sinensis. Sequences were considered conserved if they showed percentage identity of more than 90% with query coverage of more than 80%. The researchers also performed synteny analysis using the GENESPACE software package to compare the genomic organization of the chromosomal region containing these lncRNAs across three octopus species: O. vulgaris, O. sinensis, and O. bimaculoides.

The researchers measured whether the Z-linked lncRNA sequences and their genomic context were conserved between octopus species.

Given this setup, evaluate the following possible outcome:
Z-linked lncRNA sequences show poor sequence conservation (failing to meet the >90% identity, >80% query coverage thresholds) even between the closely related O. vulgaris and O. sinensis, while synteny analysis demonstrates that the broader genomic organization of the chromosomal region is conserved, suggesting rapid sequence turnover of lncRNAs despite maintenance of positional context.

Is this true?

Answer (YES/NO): NO